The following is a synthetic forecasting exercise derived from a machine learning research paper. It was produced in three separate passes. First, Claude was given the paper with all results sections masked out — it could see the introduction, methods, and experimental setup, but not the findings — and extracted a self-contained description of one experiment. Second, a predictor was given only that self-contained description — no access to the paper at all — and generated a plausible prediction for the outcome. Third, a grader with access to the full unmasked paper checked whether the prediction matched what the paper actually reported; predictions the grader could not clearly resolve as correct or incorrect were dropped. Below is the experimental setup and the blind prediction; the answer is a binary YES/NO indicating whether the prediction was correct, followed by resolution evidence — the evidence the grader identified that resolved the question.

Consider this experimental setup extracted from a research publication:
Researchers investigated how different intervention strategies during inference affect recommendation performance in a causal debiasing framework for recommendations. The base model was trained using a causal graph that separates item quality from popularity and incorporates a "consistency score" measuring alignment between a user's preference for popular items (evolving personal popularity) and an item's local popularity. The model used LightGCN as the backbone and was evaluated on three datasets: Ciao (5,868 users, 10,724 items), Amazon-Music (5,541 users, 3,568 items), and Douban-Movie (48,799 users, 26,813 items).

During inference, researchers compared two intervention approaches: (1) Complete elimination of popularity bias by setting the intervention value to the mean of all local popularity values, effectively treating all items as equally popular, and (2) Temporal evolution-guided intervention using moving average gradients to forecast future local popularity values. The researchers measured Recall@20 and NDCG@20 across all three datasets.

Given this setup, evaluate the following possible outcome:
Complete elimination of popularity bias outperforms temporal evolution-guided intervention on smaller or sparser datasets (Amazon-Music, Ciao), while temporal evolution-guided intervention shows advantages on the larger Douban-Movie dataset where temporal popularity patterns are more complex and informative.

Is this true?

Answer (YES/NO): NO